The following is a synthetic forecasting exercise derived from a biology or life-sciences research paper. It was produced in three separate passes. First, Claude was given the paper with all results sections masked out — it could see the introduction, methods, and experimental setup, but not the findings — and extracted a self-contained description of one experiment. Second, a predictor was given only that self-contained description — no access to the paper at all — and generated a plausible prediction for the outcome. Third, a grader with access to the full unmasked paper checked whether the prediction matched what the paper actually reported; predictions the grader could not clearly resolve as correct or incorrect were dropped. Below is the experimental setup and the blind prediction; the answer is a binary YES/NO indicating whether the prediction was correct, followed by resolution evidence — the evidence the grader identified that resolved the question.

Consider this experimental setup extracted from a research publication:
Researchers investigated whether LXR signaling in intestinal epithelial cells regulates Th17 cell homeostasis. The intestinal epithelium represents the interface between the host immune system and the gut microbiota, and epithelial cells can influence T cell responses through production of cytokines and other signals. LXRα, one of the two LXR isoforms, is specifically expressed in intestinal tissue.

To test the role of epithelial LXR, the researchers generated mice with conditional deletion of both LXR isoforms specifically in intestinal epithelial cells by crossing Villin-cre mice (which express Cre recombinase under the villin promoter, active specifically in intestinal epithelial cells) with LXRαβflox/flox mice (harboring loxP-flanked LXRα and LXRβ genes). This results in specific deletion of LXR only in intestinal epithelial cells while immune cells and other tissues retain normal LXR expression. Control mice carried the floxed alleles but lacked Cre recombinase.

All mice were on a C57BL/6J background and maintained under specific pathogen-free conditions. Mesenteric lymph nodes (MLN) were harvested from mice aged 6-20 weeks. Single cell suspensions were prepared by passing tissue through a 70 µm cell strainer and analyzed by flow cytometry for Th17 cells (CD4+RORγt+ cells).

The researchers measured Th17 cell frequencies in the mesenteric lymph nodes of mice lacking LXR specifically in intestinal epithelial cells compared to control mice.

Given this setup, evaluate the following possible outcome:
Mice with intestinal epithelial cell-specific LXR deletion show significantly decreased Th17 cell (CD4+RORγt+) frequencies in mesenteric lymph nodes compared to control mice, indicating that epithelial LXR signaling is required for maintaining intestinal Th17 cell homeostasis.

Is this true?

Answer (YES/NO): NO